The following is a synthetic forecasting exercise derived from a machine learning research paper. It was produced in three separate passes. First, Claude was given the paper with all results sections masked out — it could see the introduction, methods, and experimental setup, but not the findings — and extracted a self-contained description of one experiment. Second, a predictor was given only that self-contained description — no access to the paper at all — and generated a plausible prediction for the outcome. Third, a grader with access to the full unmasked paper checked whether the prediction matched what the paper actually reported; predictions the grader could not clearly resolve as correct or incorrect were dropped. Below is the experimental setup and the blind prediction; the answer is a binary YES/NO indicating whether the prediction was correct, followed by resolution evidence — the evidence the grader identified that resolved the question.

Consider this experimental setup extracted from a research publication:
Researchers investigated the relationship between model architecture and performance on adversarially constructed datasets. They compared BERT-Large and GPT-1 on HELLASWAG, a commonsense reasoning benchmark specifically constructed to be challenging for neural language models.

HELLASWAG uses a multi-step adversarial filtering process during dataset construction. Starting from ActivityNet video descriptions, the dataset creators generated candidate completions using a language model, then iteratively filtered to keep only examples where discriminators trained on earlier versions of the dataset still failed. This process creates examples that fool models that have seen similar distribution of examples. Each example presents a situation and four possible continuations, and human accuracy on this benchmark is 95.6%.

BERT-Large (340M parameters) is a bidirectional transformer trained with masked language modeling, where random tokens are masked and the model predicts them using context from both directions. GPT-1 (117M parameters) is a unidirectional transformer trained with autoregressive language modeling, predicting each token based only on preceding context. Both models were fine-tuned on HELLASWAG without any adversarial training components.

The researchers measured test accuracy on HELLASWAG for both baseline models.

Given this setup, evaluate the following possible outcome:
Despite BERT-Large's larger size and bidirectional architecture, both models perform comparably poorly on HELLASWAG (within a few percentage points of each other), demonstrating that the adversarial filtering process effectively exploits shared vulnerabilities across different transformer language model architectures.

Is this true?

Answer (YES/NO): NO